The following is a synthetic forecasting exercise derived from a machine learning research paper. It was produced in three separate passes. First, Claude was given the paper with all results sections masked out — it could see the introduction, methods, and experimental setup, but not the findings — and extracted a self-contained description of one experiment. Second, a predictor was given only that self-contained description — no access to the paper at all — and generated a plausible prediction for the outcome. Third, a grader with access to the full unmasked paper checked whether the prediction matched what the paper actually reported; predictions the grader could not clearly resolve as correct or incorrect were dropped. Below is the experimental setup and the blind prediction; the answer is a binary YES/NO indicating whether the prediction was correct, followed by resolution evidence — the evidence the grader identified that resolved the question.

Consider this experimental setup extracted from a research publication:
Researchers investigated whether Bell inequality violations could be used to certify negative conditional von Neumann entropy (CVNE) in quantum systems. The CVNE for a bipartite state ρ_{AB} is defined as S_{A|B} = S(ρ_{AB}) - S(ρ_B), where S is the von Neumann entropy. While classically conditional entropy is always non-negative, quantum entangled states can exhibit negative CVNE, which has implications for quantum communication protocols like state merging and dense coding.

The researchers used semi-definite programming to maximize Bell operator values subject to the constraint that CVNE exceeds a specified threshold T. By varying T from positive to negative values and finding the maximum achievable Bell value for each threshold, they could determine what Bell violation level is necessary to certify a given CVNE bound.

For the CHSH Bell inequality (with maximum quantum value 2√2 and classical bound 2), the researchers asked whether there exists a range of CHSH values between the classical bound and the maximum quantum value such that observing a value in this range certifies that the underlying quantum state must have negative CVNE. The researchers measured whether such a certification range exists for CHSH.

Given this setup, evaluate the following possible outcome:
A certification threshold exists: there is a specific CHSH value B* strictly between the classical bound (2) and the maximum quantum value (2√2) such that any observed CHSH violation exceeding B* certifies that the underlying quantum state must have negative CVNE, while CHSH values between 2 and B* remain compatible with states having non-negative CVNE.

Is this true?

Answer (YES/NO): YES